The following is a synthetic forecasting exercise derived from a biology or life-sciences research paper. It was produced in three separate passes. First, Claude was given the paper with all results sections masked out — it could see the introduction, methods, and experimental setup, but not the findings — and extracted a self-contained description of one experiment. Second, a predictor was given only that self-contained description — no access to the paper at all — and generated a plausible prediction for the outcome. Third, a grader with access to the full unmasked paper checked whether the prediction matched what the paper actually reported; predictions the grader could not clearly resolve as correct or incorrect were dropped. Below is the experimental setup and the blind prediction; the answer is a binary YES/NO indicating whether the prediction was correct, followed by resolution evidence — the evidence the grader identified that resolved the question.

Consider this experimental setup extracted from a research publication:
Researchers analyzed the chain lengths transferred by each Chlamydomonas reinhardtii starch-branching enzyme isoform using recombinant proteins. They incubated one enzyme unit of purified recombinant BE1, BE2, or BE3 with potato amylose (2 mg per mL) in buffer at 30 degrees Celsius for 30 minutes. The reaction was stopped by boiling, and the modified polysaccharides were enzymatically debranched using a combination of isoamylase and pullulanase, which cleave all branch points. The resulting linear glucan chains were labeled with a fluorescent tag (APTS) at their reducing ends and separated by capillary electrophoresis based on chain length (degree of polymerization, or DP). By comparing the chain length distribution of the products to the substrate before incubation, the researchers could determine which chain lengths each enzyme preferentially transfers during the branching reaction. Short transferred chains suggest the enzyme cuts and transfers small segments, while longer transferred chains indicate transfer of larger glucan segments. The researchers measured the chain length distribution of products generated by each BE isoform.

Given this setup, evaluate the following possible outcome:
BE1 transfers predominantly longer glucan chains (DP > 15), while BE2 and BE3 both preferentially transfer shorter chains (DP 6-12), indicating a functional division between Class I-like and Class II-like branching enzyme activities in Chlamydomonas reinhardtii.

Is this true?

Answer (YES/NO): NO